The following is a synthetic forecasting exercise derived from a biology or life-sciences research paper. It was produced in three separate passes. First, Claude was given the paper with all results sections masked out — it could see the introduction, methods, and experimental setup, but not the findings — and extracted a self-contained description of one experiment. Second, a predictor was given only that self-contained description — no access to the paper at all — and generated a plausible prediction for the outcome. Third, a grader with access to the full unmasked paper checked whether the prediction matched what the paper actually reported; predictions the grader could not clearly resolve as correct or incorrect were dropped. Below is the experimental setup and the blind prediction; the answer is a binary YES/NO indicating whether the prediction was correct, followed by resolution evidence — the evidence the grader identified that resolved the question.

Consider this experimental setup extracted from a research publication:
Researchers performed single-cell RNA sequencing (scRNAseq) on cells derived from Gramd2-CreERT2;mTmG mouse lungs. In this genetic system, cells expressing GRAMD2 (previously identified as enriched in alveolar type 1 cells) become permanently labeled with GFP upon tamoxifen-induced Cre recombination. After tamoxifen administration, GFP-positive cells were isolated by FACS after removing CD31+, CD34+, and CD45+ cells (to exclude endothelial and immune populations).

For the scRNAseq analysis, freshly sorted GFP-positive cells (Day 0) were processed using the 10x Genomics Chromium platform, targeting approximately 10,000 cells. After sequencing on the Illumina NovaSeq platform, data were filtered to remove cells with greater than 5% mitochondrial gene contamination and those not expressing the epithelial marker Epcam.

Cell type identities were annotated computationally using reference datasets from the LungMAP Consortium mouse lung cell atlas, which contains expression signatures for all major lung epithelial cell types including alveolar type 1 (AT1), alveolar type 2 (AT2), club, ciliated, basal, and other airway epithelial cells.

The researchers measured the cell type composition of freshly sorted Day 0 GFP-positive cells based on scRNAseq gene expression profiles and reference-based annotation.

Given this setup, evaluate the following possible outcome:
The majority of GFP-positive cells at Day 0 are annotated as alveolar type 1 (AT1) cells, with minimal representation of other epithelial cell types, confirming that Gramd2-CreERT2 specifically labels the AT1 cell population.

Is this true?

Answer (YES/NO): YES